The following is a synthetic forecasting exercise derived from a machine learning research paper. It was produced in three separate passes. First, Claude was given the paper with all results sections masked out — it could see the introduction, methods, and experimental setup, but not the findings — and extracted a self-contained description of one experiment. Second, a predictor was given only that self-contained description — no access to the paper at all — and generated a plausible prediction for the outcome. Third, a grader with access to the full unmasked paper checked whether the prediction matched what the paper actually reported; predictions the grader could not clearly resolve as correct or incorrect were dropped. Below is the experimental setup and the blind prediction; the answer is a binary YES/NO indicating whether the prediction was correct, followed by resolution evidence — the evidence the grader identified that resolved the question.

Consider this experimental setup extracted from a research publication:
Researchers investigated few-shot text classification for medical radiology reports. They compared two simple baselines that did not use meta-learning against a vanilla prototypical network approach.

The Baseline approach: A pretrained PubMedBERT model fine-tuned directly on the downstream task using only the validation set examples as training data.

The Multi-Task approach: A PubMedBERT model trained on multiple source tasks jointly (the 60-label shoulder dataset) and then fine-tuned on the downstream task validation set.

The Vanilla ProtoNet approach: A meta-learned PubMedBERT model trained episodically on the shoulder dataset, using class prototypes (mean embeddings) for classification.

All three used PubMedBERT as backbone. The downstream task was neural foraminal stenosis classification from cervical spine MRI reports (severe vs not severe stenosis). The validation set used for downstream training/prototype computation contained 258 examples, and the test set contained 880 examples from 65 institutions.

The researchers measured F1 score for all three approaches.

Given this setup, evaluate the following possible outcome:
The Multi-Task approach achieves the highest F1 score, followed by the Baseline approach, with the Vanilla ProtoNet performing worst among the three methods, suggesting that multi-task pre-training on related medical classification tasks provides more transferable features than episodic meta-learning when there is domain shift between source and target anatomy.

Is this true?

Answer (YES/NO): NO